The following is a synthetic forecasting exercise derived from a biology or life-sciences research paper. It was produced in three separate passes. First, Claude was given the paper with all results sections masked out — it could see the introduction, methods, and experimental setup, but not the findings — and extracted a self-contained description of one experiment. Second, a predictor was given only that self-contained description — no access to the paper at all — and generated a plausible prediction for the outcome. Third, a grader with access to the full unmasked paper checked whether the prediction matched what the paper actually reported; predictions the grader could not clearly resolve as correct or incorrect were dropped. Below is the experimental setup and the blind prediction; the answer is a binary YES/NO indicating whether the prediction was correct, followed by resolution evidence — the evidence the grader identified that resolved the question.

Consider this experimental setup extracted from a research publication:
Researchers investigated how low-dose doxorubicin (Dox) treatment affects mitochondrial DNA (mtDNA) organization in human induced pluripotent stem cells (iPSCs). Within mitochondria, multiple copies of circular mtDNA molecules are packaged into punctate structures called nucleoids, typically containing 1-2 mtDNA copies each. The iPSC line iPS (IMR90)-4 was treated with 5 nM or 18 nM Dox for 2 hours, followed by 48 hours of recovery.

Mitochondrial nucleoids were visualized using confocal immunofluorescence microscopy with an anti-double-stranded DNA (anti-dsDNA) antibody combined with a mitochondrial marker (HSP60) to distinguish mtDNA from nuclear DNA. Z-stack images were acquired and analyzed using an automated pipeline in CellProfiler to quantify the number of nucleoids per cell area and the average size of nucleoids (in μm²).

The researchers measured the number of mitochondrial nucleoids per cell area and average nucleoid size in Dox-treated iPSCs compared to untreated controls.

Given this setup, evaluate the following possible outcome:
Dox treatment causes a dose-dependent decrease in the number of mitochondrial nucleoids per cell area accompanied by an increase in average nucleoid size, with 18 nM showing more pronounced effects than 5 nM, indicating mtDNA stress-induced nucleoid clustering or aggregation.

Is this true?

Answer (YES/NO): NO